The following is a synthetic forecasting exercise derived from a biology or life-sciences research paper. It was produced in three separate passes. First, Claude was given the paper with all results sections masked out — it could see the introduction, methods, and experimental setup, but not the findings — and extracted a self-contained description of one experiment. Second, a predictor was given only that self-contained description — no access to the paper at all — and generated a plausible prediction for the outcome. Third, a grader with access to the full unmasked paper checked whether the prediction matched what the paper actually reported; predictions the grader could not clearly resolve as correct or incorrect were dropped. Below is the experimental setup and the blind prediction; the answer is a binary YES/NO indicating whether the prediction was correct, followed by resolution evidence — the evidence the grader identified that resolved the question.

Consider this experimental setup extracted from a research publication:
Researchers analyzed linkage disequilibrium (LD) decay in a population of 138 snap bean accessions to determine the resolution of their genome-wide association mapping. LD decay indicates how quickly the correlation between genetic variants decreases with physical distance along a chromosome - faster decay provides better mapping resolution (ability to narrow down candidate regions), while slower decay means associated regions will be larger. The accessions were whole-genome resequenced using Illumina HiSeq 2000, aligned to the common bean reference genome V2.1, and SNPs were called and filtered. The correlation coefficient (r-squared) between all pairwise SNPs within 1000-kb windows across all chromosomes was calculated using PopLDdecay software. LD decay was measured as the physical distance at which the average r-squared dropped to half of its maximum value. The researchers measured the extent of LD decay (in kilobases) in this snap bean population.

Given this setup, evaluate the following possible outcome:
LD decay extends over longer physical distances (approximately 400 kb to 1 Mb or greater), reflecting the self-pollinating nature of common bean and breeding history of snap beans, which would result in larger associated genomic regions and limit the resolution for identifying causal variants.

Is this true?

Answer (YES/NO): YES